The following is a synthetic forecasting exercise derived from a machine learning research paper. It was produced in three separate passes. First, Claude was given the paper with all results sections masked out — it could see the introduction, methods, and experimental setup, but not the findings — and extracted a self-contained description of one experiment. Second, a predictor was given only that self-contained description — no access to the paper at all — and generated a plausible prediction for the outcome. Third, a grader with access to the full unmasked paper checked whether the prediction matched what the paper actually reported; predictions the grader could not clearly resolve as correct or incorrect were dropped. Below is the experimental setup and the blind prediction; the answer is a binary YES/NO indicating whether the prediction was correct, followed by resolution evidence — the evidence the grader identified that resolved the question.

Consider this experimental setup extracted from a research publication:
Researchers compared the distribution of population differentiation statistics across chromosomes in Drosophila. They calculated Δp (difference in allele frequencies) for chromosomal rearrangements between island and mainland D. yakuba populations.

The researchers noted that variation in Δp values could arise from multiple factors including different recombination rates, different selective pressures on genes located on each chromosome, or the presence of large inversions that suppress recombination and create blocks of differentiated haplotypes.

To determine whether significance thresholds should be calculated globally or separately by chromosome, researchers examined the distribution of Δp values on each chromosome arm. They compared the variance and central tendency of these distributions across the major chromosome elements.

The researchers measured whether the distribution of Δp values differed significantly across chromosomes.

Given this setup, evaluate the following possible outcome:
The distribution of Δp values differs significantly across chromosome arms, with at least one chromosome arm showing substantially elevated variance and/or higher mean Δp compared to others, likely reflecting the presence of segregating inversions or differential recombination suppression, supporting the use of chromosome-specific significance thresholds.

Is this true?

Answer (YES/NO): YES